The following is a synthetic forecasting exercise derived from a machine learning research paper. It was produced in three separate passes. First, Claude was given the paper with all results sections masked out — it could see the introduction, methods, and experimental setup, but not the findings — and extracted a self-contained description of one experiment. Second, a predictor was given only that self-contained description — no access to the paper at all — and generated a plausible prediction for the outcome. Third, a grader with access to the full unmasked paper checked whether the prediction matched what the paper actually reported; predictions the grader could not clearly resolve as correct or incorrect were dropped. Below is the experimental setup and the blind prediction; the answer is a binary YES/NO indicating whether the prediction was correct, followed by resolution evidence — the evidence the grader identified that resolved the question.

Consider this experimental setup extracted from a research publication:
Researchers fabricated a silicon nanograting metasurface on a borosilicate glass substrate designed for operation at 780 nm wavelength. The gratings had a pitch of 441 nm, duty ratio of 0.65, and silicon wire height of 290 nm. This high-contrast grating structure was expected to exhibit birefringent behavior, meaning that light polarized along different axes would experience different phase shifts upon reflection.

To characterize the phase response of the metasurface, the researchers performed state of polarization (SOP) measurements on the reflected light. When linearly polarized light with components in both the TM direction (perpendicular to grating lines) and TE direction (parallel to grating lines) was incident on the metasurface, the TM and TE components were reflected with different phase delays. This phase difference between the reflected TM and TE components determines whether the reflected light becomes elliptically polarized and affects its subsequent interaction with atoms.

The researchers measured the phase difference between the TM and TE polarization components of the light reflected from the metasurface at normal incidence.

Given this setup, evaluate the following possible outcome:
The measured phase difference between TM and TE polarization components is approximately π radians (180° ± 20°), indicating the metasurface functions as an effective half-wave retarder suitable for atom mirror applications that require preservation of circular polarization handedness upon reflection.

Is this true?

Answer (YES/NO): NO